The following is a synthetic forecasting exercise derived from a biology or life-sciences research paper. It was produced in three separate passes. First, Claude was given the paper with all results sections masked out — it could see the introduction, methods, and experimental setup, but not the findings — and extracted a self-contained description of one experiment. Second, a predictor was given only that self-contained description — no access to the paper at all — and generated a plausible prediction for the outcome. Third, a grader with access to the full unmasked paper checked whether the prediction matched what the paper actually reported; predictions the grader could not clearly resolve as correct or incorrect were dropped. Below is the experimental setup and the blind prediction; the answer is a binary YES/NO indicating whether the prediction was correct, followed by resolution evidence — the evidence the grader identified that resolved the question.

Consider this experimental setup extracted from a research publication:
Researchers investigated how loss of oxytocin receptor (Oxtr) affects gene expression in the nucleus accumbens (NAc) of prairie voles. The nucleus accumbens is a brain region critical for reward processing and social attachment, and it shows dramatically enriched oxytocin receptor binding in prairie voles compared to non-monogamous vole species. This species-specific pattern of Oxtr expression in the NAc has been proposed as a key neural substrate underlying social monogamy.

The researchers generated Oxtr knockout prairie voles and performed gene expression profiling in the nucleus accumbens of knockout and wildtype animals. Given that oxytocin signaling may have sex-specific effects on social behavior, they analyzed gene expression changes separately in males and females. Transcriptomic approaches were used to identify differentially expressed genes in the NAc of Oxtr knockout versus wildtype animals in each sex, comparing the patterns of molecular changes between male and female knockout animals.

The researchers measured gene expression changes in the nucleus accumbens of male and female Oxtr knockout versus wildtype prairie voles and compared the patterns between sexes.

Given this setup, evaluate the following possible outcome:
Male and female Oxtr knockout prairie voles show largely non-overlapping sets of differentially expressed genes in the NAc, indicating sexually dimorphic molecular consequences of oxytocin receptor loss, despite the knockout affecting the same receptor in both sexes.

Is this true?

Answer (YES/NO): YES